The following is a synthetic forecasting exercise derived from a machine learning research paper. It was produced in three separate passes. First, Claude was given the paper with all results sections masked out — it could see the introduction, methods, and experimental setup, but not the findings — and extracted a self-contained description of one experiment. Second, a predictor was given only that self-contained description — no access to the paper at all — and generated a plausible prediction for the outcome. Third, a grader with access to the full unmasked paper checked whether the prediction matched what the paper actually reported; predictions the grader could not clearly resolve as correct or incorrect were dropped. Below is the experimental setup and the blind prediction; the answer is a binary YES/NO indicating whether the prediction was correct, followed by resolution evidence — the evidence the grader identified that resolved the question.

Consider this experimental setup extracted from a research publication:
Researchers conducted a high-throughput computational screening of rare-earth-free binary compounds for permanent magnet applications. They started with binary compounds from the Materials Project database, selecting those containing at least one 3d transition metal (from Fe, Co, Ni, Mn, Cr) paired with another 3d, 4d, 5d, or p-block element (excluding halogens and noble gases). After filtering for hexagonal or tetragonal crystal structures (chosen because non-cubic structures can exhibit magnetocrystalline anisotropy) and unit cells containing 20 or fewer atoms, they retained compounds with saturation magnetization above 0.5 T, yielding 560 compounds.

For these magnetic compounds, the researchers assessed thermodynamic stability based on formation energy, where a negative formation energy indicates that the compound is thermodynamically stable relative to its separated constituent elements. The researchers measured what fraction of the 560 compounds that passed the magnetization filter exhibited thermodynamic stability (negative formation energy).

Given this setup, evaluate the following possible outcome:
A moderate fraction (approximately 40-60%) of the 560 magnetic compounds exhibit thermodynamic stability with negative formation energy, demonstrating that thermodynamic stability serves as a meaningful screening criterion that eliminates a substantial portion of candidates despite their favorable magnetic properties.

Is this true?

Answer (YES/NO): YES